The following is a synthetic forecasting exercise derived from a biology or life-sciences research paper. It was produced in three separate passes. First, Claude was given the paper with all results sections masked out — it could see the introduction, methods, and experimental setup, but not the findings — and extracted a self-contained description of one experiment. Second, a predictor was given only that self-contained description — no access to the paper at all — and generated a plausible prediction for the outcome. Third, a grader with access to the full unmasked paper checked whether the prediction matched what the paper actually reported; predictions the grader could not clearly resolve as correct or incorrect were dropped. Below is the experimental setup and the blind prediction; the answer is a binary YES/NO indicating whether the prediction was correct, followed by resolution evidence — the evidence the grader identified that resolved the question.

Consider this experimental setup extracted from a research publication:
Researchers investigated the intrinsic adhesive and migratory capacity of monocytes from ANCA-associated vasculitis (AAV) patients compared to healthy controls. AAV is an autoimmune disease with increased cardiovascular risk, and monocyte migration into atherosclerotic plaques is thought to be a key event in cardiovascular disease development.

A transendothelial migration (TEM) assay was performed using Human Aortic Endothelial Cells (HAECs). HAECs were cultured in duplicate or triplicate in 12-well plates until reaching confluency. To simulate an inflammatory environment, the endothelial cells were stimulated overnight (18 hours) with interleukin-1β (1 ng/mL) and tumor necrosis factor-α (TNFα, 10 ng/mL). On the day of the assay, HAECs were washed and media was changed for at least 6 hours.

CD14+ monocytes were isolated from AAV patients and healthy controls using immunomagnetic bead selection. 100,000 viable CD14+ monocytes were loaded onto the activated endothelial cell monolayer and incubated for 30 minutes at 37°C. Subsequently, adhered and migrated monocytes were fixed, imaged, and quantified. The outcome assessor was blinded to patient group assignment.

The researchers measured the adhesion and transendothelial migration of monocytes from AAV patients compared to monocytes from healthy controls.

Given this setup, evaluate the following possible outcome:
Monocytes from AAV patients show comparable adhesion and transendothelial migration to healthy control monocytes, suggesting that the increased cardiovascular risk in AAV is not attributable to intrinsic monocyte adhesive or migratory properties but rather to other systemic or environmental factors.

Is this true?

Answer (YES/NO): YES